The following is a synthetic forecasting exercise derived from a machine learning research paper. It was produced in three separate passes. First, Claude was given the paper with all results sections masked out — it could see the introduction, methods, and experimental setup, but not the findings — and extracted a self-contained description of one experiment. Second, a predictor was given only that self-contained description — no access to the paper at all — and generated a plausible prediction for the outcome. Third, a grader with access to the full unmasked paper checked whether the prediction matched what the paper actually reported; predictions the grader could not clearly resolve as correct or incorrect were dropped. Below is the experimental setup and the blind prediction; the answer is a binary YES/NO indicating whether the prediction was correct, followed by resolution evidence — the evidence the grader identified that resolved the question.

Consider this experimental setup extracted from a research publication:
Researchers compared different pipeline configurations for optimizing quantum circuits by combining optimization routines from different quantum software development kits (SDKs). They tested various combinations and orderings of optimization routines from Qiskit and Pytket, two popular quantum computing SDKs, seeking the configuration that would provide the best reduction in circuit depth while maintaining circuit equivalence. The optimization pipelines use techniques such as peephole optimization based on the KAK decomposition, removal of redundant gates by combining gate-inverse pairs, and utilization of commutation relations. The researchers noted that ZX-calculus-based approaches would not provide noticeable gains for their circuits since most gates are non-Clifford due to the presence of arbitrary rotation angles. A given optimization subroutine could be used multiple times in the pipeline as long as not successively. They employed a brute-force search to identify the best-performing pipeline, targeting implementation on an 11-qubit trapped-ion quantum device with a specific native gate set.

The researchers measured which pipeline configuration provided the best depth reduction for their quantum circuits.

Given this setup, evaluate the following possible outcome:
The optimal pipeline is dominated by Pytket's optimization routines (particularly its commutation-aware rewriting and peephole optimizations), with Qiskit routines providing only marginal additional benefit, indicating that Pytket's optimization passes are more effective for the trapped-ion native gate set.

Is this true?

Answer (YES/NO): NO